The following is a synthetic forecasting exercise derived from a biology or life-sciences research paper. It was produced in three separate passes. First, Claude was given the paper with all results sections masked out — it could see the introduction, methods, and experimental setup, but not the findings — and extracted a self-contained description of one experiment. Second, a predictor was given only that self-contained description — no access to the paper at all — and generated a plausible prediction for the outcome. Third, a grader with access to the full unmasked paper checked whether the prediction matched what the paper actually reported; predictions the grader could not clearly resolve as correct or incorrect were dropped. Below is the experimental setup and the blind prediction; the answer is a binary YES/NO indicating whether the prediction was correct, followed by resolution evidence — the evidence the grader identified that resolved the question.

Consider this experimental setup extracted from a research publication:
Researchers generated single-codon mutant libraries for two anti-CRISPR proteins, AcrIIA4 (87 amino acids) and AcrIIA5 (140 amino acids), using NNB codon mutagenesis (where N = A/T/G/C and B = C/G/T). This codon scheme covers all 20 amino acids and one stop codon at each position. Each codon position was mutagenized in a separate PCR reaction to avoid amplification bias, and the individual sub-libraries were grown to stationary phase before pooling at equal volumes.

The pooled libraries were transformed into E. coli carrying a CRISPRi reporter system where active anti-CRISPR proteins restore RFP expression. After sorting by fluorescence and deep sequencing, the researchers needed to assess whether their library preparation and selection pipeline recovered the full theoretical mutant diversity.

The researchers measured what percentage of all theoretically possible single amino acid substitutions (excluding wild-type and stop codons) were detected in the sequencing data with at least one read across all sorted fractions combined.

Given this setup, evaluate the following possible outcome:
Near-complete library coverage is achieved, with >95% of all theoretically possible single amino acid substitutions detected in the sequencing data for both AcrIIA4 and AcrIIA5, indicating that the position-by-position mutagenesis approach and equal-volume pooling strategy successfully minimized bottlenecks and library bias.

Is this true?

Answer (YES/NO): NO